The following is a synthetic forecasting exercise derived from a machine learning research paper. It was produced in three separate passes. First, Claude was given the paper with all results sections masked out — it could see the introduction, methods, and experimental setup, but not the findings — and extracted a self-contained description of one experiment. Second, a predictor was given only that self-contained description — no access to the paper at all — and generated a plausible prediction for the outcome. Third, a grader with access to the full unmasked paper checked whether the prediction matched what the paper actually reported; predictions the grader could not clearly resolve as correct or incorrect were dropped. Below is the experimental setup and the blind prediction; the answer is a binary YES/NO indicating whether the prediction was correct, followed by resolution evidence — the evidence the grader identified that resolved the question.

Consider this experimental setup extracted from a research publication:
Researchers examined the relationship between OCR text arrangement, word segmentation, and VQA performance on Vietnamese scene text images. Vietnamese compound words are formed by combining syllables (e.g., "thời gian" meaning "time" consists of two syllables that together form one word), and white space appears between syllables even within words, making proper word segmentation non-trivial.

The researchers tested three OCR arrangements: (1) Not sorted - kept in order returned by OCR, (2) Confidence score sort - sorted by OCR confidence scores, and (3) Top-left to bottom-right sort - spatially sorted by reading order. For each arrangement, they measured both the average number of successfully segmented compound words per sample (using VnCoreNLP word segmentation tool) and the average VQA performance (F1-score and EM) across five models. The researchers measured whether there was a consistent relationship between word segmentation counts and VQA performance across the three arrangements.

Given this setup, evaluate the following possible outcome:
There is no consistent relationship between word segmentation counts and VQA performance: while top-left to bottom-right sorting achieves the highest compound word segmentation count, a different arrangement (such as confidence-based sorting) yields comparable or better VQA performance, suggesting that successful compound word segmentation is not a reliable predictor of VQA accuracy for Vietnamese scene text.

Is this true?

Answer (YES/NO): NO